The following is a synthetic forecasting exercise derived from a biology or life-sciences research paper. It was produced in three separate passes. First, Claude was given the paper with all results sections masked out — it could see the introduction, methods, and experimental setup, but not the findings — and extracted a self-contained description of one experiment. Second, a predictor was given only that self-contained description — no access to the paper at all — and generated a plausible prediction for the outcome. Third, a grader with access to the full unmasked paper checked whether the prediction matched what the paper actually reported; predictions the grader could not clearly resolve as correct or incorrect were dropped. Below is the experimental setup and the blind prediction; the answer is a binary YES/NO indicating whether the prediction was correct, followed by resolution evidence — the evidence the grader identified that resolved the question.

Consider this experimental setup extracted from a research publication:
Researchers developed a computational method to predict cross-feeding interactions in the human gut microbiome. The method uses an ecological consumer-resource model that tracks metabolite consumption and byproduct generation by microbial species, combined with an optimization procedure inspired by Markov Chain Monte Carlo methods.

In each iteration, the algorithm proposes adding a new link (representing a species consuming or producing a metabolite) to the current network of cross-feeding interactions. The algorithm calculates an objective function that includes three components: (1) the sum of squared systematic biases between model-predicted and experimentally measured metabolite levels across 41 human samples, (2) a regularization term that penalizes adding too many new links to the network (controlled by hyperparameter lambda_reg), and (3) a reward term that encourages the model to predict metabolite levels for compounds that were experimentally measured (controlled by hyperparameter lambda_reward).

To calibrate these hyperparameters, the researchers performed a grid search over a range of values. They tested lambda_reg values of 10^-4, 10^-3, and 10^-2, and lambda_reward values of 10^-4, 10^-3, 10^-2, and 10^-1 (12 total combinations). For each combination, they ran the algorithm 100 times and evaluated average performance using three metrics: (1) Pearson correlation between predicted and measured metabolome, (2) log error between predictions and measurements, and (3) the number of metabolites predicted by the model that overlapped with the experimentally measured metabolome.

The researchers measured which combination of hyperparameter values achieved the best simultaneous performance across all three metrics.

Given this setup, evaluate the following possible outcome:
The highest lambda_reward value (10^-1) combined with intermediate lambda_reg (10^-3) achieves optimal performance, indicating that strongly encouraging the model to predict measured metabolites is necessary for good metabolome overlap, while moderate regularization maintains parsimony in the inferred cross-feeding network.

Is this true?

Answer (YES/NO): NO